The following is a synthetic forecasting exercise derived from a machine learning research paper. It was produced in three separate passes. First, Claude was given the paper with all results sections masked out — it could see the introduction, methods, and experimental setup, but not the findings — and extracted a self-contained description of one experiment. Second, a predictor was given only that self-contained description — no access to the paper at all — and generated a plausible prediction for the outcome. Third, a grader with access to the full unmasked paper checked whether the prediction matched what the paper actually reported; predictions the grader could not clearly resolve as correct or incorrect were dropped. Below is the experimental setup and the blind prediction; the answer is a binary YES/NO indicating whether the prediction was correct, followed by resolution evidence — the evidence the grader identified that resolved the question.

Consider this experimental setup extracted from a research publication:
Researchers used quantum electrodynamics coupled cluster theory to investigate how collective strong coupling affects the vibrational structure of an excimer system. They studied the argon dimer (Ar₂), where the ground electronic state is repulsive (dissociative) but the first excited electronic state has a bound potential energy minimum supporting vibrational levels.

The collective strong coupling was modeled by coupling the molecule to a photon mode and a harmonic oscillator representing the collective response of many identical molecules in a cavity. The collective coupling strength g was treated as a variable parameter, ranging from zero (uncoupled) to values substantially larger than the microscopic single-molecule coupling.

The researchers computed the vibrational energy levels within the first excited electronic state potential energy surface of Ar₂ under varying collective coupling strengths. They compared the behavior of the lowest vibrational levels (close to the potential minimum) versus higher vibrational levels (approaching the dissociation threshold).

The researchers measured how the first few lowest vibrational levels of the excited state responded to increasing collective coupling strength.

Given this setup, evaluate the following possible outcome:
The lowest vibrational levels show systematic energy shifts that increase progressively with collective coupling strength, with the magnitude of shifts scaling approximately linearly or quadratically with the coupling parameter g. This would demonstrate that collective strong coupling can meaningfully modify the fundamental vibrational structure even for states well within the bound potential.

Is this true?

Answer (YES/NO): NO